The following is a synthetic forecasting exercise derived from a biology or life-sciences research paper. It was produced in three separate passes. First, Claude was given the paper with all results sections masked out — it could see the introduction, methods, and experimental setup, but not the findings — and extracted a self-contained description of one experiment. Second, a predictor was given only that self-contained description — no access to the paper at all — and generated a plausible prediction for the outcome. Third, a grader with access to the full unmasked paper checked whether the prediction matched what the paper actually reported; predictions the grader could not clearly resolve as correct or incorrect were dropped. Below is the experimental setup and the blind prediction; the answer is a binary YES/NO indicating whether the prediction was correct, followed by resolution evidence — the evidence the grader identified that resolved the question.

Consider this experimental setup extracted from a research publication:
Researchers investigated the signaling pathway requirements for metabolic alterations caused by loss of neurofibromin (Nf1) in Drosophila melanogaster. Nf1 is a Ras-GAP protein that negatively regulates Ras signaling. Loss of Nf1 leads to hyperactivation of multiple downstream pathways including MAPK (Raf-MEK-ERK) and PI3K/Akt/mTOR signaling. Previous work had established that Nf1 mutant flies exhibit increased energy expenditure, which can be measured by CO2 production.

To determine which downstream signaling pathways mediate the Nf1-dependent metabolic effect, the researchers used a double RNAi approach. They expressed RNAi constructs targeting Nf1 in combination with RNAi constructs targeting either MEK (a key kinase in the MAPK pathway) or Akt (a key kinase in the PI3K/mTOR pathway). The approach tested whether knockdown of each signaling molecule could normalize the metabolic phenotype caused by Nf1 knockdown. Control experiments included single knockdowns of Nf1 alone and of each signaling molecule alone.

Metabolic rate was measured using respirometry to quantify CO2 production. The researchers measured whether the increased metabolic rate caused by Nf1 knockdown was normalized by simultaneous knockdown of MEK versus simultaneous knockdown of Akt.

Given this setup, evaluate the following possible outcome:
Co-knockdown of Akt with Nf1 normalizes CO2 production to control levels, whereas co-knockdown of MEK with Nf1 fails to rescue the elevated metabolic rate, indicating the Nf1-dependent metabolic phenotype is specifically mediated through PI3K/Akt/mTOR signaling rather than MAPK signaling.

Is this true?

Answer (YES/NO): NO